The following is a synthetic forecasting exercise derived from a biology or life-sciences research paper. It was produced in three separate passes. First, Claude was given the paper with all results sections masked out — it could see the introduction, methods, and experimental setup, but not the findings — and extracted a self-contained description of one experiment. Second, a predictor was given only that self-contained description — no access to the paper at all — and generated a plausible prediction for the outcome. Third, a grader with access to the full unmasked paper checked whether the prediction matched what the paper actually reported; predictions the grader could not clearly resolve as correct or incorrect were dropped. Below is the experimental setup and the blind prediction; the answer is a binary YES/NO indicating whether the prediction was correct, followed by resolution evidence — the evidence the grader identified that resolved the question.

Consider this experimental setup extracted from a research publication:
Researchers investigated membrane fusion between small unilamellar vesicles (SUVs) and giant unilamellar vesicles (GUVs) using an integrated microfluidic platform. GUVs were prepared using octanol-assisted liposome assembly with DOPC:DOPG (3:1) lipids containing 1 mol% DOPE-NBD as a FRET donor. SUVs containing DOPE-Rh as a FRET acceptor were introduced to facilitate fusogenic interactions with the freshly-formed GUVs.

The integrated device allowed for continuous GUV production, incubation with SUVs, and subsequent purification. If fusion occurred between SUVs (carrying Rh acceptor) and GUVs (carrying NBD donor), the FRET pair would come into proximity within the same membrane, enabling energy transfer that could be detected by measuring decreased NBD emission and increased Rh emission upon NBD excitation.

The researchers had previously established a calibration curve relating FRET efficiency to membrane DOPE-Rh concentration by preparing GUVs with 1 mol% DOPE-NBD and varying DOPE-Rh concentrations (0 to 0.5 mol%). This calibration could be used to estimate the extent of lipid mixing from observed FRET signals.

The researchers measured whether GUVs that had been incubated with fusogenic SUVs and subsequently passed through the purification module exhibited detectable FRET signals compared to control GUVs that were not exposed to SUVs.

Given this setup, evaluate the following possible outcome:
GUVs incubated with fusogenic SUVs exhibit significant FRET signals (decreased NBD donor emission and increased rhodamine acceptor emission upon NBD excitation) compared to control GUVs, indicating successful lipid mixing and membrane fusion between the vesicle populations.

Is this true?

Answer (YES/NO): YES